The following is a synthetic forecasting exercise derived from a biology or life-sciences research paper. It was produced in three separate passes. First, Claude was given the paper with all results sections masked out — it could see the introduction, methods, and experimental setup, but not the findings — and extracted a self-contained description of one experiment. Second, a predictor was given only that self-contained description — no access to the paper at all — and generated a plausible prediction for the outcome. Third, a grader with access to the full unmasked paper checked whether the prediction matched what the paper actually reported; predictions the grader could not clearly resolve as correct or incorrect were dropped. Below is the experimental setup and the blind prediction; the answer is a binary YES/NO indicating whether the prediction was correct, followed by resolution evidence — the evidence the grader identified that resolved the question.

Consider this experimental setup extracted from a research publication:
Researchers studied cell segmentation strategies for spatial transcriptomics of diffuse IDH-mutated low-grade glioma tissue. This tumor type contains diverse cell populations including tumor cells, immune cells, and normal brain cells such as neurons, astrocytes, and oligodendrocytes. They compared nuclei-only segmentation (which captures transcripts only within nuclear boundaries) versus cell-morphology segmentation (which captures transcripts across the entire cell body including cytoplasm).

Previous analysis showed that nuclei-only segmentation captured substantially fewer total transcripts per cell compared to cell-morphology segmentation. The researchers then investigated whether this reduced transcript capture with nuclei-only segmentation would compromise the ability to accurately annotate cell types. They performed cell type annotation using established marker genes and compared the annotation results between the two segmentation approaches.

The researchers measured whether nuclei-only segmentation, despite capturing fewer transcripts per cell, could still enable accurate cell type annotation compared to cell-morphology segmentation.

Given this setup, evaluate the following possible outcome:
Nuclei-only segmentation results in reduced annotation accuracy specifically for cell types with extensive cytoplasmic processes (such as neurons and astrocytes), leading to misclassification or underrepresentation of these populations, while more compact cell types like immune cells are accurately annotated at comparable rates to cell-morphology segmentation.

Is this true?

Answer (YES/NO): NO